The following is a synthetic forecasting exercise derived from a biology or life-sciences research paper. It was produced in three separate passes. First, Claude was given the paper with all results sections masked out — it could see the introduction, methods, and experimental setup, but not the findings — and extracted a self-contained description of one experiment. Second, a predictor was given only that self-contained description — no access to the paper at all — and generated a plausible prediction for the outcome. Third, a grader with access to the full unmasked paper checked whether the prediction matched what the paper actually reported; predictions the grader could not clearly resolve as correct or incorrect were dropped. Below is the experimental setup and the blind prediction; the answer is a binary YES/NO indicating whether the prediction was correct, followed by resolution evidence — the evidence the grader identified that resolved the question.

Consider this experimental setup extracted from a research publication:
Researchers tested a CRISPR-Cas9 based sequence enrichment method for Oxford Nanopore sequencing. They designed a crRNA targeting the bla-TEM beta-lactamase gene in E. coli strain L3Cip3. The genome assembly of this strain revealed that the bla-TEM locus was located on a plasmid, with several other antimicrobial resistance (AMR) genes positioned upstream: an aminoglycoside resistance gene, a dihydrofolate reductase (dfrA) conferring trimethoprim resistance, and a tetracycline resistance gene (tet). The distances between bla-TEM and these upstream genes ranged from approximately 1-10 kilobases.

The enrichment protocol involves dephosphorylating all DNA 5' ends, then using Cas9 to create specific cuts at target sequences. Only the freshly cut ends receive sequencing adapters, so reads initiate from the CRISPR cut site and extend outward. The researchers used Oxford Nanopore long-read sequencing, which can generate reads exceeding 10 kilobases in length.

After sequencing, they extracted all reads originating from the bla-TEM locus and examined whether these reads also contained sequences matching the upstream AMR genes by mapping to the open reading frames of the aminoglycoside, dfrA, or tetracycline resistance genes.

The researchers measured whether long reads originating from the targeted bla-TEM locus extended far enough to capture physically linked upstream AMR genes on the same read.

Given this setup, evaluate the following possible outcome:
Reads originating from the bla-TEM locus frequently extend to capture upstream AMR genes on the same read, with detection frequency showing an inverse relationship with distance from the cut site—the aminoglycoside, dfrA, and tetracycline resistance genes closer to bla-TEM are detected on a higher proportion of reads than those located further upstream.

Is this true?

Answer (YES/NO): YES